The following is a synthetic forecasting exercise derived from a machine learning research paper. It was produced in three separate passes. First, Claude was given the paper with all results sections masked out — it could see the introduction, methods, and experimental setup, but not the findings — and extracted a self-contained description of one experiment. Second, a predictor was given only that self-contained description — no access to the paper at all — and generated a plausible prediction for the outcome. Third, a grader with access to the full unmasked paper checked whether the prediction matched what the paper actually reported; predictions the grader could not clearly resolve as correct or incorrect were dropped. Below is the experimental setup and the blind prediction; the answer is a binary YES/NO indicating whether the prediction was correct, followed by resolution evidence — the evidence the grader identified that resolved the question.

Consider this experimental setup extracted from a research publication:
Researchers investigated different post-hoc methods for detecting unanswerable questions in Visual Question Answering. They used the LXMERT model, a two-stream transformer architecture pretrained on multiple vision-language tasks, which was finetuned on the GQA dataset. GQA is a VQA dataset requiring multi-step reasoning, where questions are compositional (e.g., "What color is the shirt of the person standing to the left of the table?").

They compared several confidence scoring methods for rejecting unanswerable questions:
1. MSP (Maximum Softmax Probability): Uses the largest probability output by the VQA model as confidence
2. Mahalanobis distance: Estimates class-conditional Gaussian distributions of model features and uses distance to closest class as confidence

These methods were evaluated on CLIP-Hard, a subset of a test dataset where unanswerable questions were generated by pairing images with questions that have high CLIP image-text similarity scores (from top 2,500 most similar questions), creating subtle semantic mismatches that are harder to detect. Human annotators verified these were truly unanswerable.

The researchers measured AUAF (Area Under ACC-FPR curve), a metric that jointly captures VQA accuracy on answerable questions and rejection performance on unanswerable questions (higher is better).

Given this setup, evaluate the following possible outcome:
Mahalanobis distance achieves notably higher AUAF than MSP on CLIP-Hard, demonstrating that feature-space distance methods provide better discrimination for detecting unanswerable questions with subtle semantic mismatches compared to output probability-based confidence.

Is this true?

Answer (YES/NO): NO